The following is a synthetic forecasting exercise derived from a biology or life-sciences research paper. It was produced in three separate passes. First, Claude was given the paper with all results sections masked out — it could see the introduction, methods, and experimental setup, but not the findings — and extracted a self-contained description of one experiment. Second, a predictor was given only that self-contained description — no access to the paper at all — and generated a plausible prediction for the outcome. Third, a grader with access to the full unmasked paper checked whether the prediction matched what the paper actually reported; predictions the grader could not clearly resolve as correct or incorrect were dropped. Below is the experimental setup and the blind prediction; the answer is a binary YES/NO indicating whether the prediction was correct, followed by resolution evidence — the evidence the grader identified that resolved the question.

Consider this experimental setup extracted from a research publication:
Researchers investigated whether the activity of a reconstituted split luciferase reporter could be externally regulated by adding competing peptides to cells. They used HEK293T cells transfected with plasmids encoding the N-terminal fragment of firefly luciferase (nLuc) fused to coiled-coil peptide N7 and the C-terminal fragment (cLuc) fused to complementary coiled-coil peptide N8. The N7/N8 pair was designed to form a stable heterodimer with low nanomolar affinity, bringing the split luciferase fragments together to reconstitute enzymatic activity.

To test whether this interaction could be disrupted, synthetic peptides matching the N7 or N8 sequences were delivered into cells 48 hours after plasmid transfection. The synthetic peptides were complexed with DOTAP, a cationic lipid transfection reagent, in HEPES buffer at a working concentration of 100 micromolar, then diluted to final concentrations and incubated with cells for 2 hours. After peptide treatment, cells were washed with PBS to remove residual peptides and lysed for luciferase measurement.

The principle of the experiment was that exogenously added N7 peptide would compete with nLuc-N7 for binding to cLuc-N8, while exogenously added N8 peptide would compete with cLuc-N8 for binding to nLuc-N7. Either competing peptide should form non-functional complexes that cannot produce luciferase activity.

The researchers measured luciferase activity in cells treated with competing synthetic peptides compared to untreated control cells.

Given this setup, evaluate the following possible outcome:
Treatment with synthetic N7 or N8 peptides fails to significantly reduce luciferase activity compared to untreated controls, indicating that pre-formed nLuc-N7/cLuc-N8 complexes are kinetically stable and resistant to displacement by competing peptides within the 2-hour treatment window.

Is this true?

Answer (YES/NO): NO